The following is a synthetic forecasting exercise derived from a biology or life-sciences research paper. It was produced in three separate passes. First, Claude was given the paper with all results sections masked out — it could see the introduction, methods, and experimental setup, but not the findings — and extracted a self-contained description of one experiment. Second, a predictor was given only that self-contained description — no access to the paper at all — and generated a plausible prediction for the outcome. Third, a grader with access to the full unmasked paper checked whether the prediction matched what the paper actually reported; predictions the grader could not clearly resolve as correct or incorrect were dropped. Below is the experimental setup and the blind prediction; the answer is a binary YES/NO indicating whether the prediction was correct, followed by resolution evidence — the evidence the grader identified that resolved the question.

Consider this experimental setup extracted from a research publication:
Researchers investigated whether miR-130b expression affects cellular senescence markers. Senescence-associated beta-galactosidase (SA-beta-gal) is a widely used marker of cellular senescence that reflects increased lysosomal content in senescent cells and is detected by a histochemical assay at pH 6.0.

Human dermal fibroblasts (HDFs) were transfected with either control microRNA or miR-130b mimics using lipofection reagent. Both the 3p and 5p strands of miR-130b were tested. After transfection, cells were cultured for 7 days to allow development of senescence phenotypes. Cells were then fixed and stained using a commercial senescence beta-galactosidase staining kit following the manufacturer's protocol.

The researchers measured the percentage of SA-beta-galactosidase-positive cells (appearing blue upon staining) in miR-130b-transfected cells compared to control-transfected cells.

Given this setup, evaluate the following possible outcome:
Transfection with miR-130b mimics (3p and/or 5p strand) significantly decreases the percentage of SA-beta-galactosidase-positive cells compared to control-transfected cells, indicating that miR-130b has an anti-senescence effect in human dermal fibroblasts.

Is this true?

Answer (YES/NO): NO